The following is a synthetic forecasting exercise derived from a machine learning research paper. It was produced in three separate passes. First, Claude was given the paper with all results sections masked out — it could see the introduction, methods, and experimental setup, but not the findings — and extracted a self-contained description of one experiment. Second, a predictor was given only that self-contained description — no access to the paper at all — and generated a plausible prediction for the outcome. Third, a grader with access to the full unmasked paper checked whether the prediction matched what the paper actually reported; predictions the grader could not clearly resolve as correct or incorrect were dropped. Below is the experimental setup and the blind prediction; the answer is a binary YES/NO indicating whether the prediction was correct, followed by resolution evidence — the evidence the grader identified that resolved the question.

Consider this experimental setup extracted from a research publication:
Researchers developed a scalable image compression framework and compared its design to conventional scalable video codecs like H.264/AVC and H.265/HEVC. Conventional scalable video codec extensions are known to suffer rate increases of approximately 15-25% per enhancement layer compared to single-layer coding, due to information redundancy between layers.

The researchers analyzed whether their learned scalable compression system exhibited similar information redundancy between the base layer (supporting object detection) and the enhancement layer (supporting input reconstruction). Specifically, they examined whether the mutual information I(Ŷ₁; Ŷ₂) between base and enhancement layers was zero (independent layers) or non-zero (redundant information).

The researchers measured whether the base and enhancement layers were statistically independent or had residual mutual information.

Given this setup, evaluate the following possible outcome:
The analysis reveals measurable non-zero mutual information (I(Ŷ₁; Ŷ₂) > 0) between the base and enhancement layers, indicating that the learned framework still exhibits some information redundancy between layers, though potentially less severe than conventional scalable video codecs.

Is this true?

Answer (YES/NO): YES